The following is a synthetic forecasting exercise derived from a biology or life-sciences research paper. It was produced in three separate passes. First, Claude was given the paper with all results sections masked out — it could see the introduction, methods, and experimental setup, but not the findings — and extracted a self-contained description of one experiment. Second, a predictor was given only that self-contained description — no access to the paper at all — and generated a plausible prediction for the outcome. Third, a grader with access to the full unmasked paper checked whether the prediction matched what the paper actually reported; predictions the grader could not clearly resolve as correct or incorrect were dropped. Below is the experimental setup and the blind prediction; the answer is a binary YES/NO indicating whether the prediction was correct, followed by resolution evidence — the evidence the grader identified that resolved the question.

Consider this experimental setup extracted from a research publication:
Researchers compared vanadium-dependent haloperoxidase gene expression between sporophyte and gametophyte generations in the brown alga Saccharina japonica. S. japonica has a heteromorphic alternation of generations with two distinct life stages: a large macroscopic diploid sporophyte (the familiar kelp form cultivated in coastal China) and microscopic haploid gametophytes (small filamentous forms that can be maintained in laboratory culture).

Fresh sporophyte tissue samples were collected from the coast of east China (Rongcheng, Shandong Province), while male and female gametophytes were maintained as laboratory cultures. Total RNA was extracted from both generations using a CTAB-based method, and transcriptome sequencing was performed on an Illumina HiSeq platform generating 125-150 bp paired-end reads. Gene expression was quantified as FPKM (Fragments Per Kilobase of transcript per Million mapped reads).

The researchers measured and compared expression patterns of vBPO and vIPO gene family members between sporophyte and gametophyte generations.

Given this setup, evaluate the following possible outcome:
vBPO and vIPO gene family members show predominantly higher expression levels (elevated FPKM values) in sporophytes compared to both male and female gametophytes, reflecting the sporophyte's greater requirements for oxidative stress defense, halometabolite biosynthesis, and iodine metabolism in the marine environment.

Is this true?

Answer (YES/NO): NO